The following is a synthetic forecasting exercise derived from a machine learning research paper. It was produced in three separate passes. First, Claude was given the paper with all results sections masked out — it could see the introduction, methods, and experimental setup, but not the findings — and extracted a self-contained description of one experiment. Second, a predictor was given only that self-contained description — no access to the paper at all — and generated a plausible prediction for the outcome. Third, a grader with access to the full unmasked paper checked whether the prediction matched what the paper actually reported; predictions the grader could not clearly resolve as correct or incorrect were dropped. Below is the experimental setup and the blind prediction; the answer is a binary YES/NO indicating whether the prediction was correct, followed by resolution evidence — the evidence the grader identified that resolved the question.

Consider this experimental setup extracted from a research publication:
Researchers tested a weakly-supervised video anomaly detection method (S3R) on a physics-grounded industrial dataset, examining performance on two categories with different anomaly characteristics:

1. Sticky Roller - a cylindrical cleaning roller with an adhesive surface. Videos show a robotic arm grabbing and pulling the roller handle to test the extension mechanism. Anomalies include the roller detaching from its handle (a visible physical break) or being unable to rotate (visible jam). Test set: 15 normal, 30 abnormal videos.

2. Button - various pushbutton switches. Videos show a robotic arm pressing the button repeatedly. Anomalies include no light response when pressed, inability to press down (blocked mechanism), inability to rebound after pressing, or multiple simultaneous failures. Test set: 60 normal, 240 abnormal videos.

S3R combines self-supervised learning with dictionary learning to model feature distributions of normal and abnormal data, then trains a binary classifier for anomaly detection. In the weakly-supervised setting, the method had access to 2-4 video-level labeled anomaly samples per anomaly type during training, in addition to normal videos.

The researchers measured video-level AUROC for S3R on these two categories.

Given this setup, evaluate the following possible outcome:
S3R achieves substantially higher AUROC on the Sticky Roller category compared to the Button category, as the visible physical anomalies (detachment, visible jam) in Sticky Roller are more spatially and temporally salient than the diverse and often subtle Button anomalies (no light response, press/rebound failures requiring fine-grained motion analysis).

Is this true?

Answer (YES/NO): YES